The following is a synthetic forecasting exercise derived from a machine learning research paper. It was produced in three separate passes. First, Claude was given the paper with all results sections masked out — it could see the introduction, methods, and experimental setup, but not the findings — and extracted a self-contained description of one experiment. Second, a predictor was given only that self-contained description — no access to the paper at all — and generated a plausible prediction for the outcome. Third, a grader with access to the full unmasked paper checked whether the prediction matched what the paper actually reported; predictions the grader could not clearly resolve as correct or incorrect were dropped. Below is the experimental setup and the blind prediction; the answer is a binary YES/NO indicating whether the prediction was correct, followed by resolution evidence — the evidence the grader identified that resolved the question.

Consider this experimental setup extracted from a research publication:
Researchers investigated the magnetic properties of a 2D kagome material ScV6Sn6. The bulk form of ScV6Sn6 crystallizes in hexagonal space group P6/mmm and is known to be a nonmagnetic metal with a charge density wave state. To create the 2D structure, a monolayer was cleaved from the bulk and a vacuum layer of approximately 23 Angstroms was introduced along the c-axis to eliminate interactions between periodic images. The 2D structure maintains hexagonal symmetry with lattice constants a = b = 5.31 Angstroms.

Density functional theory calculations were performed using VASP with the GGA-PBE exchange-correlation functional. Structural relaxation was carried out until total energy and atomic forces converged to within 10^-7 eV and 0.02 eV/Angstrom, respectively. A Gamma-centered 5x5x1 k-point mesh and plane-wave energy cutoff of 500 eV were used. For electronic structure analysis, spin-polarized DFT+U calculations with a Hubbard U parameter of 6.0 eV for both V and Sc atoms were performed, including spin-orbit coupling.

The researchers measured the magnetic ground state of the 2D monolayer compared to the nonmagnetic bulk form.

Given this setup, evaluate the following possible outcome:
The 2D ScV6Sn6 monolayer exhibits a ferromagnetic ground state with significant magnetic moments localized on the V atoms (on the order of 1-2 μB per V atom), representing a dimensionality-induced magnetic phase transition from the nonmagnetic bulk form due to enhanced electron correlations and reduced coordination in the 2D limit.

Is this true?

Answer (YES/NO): NO